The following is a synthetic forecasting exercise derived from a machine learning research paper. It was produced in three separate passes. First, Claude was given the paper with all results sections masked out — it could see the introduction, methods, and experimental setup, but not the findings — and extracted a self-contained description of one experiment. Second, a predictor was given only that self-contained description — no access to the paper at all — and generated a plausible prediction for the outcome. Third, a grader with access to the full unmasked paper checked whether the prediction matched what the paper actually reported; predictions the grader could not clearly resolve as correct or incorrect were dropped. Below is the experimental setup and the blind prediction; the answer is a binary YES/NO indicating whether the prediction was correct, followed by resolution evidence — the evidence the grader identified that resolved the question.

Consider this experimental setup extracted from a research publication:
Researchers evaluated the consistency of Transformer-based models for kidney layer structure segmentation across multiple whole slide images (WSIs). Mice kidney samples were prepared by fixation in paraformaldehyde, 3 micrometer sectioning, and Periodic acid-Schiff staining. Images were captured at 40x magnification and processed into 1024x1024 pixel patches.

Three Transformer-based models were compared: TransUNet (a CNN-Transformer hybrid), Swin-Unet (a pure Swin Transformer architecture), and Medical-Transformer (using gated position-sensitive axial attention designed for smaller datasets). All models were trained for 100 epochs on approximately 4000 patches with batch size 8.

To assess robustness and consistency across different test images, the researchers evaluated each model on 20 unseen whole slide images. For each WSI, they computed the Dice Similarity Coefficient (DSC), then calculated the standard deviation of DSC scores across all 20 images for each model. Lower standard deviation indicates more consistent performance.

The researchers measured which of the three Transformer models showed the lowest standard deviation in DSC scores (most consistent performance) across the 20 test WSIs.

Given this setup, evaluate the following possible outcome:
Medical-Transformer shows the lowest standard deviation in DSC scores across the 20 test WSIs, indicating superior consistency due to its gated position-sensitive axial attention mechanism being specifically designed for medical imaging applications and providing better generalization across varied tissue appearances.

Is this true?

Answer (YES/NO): NO